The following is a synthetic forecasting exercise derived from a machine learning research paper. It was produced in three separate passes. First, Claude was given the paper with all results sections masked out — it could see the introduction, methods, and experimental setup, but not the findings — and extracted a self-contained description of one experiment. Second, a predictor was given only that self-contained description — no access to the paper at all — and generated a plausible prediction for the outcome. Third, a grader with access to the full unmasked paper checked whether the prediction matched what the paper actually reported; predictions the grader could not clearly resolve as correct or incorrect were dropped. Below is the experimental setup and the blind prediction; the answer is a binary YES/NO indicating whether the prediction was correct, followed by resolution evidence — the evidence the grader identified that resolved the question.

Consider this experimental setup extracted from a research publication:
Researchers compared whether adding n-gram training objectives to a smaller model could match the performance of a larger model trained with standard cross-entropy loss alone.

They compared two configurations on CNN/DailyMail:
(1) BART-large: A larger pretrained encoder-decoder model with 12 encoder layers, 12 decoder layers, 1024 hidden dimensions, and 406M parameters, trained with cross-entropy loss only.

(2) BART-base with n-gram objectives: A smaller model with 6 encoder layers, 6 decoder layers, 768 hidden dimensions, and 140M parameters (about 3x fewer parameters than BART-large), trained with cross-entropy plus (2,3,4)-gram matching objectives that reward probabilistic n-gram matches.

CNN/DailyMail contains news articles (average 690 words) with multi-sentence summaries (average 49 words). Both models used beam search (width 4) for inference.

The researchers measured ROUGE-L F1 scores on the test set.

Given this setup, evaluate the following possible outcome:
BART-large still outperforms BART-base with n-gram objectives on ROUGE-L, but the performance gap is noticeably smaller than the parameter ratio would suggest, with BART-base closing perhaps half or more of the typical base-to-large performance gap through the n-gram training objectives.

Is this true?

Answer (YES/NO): NO